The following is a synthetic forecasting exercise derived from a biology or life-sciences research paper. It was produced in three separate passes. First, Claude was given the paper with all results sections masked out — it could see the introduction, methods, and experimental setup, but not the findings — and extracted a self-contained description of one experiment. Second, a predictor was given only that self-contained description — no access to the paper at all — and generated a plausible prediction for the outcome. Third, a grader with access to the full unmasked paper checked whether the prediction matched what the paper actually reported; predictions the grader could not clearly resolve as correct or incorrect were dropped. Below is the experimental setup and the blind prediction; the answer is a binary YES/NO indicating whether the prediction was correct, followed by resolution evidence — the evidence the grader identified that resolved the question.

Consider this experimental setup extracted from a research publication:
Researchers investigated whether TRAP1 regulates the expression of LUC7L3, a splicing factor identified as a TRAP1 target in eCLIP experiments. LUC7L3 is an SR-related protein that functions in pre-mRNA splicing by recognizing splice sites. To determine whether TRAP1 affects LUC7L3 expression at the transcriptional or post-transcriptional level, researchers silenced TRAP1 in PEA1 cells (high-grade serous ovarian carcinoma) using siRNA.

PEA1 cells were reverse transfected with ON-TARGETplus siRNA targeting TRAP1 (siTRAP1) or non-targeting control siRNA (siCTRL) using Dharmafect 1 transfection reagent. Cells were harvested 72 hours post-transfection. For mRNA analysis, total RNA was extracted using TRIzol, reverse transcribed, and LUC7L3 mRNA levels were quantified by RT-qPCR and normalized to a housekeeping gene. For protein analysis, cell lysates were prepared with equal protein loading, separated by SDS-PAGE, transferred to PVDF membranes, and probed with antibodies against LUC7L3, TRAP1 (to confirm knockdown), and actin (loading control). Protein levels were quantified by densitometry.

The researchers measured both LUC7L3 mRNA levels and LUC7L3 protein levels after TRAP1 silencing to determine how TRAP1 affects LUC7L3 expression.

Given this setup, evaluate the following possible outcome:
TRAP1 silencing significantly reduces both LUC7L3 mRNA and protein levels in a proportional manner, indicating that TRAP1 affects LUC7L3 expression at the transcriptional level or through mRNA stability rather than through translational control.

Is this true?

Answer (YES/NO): NO